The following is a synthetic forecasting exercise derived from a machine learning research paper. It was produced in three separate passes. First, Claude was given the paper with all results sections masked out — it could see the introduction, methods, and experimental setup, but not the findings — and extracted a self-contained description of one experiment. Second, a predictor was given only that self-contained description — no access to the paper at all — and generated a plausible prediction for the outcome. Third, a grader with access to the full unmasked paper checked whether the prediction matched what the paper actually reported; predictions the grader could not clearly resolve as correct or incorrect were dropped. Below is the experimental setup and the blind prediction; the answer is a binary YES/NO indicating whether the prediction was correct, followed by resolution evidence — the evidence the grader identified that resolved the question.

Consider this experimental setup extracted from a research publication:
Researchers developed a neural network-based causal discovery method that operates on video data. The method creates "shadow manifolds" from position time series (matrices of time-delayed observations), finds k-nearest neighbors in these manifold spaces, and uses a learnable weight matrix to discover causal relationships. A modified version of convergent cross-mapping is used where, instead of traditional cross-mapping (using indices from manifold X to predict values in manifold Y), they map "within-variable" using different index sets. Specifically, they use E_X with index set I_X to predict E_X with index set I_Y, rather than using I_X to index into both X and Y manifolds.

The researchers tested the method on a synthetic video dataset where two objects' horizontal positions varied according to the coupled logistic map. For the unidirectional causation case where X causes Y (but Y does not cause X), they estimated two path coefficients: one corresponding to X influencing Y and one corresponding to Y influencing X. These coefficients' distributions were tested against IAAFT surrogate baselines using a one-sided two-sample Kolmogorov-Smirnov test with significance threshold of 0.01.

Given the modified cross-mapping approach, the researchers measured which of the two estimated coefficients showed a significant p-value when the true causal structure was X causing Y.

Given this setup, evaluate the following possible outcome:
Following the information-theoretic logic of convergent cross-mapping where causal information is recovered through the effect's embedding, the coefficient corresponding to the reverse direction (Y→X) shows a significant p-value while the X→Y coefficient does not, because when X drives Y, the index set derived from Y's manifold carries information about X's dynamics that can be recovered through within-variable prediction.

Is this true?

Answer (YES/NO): YES